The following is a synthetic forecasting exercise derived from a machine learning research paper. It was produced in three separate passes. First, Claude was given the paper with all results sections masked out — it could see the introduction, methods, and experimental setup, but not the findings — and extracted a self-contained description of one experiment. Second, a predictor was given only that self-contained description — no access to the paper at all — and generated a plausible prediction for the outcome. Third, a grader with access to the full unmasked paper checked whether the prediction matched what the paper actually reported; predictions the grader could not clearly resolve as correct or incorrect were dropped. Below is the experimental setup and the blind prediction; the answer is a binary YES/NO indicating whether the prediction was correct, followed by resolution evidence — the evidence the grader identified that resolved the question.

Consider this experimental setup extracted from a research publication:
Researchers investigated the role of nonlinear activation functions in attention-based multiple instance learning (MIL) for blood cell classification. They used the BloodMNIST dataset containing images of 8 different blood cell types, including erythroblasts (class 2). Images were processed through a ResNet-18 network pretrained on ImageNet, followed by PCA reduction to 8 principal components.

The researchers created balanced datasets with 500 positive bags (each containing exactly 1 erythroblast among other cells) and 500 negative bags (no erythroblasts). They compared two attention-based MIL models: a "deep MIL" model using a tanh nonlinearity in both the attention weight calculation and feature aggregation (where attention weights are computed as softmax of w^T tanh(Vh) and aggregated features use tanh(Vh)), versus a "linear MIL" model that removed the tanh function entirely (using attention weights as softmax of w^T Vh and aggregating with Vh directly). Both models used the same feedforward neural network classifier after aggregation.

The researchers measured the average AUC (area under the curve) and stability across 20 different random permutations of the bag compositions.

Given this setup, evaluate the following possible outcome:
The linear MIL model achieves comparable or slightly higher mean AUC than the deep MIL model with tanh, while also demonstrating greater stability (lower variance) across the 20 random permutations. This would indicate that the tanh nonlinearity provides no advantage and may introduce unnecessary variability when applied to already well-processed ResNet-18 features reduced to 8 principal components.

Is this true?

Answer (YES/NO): NO